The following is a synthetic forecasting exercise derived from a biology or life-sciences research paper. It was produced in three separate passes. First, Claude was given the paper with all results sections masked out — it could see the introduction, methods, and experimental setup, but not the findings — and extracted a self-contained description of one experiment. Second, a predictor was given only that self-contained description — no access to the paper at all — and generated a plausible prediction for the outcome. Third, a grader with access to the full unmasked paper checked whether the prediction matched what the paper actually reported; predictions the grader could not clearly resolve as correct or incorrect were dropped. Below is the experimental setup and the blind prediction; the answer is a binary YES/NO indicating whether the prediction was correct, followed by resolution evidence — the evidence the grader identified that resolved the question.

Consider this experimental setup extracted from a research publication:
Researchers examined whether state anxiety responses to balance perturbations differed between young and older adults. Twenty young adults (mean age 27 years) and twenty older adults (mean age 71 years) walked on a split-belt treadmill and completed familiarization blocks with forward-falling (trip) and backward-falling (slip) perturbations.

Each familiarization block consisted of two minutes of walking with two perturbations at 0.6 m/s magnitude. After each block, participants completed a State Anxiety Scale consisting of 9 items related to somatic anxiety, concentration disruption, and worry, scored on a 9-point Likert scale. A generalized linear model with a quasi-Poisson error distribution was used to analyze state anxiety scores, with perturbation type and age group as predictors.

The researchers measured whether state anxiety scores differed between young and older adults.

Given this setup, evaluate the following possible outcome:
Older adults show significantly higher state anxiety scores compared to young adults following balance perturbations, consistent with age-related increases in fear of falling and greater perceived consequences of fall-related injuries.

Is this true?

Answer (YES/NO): NO